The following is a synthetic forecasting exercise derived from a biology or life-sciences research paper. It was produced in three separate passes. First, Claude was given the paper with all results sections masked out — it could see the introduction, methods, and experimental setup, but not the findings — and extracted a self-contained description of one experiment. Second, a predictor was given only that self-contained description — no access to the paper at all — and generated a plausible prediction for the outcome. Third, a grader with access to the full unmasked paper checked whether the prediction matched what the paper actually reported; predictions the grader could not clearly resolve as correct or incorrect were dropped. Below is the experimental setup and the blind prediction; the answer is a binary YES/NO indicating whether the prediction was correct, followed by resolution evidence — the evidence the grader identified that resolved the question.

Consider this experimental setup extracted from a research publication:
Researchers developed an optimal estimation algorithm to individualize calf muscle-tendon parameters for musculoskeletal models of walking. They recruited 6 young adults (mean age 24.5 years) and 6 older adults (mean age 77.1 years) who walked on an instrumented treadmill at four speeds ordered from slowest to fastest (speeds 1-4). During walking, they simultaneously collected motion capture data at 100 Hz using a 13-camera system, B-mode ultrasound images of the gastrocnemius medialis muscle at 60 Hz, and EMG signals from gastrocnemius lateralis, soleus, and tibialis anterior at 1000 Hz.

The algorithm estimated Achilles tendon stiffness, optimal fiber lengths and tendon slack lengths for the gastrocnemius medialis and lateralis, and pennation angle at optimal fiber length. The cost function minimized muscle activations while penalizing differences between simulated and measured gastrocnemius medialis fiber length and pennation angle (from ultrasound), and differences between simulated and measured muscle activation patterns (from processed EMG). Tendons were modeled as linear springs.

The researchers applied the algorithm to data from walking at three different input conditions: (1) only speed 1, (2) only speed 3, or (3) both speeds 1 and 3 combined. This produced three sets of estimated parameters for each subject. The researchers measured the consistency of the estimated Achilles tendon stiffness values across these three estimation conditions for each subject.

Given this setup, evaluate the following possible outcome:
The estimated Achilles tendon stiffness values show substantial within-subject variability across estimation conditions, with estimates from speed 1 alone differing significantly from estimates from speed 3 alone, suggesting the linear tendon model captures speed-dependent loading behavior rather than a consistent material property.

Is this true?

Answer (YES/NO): YES